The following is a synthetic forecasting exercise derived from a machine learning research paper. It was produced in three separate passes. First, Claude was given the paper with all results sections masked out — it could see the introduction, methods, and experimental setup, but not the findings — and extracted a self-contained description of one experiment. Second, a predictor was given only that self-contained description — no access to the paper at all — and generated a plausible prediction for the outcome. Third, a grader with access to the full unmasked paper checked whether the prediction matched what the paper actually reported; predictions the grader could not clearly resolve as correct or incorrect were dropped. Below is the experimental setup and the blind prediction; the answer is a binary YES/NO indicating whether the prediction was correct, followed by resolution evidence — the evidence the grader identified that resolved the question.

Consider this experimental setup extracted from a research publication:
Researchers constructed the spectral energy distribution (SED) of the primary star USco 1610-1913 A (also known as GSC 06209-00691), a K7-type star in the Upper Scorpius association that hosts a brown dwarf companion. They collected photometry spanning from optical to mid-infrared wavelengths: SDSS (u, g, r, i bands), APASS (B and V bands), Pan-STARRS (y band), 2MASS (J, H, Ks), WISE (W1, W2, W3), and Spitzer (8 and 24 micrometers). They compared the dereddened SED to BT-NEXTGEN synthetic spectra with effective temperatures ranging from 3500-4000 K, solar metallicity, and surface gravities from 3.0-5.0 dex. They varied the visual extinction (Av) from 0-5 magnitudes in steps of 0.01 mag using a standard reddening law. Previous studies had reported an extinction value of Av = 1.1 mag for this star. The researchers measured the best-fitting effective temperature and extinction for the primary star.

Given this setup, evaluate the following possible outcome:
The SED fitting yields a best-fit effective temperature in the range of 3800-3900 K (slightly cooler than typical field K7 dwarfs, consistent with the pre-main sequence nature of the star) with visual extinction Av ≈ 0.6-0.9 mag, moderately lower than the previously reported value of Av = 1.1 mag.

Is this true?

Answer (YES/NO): NO